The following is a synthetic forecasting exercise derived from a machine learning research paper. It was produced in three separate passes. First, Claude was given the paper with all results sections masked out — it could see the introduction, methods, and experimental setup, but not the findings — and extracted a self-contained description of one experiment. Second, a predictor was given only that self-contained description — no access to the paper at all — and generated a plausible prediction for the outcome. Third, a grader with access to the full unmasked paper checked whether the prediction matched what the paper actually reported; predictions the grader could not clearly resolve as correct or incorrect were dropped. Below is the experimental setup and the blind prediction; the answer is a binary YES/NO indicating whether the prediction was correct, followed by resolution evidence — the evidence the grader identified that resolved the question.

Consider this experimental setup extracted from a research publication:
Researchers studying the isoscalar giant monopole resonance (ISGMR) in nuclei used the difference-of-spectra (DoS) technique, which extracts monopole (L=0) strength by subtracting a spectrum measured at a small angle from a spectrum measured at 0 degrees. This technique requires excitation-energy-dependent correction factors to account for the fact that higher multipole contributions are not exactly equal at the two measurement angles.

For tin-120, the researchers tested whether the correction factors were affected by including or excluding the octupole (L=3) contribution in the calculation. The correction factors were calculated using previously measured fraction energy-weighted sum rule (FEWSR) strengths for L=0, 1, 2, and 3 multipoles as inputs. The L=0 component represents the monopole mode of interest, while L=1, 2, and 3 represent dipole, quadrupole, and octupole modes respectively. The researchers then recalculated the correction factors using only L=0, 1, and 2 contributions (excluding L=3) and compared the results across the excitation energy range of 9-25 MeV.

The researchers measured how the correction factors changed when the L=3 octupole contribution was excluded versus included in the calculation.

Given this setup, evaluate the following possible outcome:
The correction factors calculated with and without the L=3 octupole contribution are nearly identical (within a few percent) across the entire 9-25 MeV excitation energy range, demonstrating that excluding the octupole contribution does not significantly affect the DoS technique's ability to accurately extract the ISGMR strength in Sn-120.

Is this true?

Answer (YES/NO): YES